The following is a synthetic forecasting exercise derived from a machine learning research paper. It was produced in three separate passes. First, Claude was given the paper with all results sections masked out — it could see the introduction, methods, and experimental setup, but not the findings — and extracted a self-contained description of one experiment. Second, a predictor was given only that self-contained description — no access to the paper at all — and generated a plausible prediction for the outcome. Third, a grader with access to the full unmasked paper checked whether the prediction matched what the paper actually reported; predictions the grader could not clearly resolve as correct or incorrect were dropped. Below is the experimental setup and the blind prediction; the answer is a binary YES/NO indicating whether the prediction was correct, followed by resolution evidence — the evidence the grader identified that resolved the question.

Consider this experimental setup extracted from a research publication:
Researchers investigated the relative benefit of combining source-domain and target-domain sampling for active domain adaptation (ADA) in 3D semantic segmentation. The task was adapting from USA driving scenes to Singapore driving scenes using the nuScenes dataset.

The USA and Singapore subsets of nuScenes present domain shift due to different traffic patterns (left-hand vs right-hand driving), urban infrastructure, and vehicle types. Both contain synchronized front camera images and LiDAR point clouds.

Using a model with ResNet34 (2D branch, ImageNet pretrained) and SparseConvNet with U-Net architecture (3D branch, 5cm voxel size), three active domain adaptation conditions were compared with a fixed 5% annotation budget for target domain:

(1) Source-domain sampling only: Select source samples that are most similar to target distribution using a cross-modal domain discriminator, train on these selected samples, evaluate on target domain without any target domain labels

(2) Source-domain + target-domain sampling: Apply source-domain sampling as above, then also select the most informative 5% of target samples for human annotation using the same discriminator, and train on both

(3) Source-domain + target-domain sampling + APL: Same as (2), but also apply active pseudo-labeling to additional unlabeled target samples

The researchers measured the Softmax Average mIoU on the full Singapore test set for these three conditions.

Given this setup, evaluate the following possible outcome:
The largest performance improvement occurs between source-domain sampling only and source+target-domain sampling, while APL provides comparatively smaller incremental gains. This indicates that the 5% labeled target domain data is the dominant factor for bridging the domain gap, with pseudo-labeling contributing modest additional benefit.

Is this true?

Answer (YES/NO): YES